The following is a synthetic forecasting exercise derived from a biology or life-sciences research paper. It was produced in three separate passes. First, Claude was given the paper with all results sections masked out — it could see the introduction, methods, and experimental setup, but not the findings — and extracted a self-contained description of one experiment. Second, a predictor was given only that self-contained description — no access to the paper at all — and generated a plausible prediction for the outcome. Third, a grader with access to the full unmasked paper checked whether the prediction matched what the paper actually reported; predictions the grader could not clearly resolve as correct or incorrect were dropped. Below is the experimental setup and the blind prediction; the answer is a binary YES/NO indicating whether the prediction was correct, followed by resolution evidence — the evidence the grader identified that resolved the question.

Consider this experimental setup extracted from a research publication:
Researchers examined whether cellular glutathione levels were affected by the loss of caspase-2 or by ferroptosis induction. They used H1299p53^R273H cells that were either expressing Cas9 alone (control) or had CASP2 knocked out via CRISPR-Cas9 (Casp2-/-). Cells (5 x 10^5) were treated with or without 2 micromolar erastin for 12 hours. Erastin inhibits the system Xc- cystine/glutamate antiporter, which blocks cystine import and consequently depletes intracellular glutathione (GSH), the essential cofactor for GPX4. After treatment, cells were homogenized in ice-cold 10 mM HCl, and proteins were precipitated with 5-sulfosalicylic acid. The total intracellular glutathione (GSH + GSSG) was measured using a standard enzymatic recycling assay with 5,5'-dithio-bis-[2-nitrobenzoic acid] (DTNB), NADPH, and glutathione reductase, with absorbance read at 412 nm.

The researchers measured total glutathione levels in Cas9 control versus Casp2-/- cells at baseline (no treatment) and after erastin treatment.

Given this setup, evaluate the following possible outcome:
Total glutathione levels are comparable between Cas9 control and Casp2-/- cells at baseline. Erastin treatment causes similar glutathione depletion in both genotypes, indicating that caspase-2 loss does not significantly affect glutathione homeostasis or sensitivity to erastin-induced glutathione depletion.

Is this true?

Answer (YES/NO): NO